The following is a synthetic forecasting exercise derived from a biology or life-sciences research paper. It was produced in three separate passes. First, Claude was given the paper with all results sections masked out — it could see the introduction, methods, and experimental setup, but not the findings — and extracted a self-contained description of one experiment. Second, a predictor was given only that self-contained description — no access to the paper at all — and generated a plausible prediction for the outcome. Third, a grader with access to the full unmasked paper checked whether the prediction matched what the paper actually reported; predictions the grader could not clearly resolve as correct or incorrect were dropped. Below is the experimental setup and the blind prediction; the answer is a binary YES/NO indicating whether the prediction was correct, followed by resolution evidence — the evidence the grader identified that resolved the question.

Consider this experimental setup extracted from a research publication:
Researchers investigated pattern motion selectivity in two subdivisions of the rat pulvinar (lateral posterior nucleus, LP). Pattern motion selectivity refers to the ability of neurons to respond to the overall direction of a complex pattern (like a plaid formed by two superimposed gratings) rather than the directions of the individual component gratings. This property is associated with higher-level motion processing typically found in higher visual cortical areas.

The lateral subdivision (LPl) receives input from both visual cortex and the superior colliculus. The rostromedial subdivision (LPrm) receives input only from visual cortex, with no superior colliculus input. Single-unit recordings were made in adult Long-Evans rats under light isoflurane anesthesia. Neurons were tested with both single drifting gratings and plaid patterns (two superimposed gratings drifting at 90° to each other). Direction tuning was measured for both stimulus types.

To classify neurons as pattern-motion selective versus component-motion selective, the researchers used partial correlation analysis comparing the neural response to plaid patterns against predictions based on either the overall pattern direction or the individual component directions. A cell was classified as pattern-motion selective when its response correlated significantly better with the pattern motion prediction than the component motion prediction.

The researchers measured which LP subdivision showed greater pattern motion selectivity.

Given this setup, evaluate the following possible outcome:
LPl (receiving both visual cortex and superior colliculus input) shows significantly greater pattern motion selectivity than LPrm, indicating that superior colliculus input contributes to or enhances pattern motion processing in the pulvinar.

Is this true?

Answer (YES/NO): NO